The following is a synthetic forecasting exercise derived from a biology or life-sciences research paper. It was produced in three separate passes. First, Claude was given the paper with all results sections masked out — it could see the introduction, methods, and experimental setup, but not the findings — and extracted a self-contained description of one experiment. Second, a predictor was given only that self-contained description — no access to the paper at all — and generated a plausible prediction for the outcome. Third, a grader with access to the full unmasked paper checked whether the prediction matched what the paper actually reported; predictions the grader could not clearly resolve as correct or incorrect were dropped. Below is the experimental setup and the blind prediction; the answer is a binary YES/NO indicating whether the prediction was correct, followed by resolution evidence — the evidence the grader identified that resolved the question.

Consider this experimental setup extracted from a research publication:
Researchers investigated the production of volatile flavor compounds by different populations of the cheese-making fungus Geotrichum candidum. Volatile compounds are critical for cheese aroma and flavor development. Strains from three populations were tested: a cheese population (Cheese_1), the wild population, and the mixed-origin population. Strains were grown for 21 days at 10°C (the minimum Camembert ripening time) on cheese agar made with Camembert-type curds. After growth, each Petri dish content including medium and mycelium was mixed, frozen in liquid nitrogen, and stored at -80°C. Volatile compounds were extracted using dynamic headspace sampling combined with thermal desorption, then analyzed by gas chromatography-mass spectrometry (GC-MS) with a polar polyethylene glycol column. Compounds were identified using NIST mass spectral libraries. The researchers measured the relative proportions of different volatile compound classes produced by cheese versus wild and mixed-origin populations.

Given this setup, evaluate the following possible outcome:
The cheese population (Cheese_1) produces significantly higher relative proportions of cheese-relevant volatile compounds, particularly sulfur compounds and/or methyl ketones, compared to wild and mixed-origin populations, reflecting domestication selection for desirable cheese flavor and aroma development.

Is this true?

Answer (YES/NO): YES